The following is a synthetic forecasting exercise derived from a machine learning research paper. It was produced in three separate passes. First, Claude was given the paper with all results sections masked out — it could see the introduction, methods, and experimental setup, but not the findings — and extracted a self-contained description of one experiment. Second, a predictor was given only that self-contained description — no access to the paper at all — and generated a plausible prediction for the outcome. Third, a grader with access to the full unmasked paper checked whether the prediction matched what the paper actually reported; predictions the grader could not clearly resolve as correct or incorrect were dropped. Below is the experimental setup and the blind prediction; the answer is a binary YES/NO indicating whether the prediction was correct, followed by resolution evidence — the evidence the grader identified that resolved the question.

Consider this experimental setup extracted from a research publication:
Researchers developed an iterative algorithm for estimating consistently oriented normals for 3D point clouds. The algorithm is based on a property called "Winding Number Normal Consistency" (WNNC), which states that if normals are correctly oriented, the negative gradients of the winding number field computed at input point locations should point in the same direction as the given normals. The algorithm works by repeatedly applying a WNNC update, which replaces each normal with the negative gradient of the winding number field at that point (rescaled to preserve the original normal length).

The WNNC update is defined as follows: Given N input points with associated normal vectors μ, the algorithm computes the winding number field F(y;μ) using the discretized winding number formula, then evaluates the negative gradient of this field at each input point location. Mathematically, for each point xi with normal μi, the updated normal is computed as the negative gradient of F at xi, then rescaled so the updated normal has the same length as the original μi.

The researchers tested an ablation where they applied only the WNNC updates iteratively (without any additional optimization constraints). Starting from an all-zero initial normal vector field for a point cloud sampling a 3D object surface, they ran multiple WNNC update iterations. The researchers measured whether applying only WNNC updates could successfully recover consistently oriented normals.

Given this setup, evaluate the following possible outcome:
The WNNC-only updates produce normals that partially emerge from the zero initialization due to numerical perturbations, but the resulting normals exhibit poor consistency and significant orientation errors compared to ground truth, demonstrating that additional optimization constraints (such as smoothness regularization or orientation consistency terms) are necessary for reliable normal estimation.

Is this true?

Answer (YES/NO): NO